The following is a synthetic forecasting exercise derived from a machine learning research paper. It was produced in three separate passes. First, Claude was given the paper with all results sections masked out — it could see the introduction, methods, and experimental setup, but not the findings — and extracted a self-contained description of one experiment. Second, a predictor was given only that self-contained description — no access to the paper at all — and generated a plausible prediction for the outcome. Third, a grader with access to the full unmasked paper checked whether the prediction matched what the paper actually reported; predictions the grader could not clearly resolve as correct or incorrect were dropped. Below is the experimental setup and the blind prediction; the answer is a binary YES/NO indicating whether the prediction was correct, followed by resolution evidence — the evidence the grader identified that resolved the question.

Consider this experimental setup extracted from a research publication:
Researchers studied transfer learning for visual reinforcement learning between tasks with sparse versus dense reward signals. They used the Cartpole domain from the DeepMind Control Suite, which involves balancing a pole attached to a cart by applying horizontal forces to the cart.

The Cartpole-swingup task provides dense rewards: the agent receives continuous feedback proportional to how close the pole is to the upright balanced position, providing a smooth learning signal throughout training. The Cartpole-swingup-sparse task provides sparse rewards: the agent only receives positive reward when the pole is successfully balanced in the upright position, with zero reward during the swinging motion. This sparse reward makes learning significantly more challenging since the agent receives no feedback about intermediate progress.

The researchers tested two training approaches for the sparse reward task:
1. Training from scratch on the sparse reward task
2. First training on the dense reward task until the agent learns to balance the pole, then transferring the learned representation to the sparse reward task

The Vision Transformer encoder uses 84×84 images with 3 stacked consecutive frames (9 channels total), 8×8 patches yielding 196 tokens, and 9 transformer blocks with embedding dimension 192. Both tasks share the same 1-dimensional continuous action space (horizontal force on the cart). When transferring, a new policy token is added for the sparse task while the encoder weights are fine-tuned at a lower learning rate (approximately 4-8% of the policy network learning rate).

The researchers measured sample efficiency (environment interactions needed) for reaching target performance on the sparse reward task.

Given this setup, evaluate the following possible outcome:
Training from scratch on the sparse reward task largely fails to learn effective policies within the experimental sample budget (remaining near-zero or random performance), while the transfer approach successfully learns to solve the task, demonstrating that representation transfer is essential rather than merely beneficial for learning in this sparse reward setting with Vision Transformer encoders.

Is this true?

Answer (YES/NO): YES